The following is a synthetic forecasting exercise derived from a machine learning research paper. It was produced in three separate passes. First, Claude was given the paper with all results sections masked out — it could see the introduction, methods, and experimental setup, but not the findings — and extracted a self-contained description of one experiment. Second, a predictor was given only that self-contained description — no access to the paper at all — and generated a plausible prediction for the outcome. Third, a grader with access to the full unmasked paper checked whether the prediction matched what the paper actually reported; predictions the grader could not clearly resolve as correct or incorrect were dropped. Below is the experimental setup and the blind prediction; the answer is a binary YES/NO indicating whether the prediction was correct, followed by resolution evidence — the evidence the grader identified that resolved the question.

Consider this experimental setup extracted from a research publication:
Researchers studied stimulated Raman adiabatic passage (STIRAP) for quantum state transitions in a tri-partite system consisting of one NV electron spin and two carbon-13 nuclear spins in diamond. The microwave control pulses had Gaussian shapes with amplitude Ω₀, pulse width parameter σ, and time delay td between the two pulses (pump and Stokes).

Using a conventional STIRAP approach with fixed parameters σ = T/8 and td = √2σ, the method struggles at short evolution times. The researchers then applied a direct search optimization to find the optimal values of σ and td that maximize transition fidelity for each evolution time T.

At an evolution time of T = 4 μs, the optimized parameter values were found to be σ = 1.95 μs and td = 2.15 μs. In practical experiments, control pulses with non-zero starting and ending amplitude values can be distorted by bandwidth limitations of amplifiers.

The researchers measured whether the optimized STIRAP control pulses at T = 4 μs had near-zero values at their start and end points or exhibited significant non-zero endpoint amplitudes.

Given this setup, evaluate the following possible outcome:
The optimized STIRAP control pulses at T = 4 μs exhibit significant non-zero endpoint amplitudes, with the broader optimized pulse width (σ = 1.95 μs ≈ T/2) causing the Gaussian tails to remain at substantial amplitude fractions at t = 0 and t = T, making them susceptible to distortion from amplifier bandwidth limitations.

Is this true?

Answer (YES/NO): YES